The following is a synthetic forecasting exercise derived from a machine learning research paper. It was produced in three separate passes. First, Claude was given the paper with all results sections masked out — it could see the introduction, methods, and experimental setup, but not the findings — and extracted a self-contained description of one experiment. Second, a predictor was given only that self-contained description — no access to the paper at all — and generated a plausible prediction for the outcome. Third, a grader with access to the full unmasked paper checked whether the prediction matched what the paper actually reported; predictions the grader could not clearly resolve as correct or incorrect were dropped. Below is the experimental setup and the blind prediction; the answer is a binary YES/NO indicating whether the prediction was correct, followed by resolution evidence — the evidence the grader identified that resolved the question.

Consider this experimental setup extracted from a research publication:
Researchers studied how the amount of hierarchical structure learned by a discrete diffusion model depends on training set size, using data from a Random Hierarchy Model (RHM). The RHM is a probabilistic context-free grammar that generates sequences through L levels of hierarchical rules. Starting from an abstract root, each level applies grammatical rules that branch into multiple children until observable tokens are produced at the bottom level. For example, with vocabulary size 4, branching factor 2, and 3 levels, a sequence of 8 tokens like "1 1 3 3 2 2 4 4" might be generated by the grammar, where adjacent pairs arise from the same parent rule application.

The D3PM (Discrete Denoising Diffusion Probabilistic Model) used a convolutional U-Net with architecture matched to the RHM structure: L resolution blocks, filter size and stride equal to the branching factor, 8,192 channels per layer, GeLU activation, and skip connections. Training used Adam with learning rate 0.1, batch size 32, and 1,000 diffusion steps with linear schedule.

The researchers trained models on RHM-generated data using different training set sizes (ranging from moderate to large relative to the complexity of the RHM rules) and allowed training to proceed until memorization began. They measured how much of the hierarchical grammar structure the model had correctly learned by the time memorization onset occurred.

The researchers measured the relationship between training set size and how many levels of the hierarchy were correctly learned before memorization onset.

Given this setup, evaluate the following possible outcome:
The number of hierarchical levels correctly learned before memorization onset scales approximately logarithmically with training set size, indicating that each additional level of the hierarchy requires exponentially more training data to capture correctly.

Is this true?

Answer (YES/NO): YES